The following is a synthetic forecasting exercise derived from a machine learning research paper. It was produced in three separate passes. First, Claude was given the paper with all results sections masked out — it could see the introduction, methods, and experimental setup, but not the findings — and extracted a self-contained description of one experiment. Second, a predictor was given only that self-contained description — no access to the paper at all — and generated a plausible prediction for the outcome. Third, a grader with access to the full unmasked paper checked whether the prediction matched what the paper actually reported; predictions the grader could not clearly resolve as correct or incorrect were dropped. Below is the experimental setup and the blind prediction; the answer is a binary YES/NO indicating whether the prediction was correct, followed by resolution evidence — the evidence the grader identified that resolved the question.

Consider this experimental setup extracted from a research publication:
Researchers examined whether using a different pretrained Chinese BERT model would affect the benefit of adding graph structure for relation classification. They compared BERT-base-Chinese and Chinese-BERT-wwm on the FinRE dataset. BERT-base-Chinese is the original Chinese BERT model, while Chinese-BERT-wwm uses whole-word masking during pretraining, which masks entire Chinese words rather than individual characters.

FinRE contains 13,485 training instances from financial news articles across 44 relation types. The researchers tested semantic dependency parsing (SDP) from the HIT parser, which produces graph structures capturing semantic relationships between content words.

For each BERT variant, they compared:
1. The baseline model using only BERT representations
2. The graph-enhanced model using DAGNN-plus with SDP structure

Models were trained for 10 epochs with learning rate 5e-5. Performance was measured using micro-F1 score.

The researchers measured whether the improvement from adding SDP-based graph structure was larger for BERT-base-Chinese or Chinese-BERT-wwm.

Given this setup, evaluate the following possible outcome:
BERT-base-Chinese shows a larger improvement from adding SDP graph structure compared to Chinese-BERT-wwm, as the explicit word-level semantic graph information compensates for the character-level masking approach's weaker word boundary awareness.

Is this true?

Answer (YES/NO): YES